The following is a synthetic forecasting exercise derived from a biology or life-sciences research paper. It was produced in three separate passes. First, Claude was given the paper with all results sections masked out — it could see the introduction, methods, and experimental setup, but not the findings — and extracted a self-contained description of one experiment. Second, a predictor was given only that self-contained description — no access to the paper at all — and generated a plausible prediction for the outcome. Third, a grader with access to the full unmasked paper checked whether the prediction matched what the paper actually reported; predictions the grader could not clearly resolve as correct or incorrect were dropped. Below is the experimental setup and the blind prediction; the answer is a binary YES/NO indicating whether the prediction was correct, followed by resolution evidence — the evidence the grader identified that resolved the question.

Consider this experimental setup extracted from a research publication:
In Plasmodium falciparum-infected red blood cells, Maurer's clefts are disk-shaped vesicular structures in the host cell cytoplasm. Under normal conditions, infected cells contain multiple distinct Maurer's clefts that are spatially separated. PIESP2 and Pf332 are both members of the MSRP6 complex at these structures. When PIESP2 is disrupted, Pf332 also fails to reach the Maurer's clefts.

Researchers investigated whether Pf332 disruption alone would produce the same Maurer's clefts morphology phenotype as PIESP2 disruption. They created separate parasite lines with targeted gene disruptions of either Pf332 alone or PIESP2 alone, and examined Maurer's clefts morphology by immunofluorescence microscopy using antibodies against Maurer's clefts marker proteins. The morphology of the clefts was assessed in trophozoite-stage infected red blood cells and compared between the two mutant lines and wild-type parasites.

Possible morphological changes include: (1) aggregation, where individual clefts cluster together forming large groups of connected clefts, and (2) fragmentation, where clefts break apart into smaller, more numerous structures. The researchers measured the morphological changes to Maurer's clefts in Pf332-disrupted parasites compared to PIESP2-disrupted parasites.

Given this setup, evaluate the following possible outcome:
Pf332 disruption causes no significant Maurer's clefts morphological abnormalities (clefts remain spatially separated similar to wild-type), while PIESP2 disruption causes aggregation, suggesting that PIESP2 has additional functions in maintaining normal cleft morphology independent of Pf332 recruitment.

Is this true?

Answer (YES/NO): NO